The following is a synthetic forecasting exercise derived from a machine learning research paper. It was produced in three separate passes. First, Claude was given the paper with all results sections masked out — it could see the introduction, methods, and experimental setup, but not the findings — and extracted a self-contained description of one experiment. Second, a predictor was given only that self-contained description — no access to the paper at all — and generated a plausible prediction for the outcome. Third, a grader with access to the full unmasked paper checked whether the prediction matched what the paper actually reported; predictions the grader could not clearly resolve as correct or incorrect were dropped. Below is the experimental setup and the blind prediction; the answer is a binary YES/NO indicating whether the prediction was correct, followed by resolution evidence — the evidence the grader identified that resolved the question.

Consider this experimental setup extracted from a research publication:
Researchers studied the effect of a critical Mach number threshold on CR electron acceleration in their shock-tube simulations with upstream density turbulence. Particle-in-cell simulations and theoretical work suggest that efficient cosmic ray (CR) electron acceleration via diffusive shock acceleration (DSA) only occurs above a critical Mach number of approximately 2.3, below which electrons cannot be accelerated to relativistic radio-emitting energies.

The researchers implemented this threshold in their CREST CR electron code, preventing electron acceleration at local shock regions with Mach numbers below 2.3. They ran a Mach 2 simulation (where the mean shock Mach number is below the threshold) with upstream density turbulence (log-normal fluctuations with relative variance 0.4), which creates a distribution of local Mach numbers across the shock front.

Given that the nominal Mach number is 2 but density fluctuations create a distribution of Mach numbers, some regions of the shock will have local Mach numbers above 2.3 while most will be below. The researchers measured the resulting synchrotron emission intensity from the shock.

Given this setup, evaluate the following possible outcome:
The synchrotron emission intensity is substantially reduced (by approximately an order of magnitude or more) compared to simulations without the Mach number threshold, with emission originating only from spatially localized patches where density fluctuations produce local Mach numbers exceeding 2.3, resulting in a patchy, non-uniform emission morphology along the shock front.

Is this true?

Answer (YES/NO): NO